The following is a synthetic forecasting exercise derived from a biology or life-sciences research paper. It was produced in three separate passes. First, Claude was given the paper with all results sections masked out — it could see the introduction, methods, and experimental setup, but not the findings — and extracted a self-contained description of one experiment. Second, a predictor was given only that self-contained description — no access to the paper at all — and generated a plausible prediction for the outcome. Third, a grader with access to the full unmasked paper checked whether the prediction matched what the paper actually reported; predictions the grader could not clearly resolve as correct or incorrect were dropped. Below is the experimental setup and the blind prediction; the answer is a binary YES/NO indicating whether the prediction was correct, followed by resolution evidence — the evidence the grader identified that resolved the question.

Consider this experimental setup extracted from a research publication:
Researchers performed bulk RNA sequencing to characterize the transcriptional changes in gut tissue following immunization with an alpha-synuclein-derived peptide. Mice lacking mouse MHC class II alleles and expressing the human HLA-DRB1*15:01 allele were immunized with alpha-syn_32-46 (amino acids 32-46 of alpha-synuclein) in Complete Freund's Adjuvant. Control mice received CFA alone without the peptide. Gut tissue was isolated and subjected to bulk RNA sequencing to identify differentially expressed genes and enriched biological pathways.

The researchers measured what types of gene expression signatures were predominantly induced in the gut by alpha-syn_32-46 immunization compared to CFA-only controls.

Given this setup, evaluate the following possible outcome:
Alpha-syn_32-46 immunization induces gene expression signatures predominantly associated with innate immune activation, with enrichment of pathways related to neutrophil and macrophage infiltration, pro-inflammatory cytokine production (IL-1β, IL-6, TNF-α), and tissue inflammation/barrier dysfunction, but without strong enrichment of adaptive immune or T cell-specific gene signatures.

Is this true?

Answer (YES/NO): NO